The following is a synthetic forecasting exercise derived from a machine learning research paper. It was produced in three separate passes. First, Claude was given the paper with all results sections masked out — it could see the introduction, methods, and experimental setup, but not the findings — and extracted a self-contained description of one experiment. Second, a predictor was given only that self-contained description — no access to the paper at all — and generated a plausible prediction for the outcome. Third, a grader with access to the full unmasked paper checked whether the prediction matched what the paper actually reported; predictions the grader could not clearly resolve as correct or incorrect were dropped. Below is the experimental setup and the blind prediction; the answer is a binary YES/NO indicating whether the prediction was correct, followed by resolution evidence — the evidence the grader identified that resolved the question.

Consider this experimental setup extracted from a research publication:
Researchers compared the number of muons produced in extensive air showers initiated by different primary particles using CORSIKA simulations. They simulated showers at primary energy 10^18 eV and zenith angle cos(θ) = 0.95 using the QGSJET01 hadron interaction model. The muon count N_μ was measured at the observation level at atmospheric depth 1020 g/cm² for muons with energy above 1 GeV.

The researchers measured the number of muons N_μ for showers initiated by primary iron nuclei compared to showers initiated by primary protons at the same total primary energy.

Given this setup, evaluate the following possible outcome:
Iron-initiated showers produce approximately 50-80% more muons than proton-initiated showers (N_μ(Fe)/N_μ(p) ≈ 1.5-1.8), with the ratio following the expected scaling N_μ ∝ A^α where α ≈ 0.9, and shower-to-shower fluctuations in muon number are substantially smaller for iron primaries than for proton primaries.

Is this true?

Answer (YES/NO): NO